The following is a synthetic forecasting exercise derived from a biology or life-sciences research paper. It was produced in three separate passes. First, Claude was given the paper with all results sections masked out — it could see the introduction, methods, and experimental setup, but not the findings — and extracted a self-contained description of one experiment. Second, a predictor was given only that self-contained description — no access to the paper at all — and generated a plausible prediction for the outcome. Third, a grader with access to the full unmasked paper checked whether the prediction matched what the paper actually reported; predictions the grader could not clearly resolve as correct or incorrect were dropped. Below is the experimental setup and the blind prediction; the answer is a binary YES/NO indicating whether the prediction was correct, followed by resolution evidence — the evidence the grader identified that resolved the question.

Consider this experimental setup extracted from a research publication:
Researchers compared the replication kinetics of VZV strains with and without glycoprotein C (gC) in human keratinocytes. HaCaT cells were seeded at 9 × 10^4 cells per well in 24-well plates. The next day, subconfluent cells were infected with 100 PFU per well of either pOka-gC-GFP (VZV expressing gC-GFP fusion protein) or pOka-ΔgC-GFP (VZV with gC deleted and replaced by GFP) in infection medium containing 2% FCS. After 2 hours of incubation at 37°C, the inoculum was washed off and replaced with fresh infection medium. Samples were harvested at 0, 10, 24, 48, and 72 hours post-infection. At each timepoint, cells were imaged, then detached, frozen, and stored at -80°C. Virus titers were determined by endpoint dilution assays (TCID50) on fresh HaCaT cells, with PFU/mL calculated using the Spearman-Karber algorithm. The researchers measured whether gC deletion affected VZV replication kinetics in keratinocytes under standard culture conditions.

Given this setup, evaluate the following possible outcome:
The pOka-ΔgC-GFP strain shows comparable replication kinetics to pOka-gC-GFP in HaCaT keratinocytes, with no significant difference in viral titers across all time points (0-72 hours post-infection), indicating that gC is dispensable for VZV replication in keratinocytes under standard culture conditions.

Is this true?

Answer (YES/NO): YES